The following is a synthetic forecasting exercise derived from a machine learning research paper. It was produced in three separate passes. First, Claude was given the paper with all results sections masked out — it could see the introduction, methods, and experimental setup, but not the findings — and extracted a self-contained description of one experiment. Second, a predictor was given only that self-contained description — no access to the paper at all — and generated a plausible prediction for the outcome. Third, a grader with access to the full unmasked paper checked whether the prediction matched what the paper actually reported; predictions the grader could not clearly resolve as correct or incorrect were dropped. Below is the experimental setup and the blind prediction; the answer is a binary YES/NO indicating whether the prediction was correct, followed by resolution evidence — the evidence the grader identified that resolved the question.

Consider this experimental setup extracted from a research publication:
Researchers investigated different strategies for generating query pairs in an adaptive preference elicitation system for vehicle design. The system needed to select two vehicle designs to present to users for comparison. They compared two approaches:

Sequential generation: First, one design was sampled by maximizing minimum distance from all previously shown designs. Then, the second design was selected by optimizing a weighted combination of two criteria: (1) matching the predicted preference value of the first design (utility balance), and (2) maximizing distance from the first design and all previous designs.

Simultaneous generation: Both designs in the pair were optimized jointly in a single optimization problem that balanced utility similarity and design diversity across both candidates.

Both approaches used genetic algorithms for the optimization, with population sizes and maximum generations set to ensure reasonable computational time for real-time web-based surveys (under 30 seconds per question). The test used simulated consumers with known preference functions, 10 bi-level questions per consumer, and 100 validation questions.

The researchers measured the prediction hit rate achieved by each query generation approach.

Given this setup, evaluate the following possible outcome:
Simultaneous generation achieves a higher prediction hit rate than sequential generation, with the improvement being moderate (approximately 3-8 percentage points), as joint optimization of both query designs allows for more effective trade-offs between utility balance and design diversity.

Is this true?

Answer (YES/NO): NO